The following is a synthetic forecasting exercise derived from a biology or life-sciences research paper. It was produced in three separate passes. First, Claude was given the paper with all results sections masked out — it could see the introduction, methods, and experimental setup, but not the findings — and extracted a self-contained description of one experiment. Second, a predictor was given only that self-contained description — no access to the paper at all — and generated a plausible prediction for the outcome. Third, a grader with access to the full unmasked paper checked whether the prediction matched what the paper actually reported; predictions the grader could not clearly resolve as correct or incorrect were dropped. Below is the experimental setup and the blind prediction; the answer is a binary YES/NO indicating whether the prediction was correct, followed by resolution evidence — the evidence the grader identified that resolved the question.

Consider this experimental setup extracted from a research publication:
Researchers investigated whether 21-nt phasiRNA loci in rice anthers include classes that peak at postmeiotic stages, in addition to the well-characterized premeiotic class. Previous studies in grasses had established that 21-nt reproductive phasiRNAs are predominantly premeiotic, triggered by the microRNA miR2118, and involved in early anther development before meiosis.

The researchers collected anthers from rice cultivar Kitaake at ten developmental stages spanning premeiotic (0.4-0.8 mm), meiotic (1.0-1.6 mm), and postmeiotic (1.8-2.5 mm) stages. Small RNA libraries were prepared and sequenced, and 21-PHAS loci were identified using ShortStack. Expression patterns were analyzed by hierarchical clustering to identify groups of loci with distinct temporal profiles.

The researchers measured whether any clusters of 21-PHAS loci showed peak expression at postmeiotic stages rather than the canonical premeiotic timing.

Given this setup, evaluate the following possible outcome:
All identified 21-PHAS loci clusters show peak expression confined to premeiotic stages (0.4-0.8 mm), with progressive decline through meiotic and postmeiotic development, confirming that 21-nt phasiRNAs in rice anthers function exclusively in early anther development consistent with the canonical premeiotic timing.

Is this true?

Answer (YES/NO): NO